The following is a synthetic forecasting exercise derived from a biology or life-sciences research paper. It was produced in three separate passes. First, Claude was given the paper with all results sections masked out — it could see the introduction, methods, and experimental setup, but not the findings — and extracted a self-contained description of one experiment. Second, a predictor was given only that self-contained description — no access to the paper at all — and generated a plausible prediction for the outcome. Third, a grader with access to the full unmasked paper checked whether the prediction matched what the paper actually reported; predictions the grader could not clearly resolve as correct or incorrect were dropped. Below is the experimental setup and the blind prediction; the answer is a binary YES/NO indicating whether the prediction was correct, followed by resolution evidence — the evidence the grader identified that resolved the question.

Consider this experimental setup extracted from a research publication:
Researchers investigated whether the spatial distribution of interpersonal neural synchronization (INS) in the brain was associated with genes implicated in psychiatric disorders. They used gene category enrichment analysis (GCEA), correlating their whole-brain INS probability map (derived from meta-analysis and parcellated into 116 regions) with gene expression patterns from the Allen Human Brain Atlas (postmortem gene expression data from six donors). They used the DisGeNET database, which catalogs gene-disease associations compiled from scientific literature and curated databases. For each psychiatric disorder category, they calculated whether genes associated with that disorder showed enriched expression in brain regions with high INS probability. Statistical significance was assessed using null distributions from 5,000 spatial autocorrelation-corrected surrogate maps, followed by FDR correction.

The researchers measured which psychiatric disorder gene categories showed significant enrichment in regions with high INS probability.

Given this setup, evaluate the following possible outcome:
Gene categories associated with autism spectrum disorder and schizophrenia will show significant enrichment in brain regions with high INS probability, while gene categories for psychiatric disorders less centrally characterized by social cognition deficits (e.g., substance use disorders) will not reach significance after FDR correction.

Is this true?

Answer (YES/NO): NO